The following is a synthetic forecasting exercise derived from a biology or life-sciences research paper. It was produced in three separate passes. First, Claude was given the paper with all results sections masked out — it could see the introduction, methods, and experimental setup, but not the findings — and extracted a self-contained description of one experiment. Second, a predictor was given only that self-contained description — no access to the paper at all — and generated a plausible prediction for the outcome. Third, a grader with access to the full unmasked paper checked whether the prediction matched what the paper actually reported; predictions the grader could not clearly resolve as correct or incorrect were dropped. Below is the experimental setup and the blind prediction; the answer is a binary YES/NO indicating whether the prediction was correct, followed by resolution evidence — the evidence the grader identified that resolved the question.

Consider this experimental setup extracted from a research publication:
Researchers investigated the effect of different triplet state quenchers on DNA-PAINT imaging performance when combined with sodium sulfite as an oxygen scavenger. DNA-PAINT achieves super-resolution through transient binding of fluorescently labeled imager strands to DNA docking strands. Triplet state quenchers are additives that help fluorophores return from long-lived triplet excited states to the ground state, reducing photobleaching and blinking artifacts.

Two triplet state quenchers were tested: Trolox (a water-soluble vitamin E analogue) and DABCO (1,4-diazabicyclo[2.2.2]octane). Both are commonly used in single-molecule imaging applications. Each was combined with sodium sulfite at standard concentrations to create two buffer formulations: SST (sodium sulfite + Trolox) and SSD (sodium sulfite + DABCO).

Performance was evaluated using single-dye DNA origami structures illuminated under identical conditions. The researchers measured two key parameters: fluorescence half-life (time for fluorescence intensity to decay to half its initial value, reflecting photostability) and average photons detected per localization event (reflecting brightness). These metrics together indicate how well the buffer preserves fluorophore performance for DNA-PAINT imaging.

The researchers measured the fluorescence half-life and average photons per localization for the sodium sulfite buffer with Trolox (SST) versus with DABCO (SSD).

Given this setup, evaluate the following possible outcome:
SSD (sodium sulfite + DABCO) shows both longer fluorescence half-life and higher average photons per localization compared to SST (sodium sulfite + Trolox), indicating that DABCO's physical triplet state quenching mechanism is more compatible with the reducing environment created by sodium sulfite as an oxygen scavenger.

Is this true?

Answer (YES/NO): NO